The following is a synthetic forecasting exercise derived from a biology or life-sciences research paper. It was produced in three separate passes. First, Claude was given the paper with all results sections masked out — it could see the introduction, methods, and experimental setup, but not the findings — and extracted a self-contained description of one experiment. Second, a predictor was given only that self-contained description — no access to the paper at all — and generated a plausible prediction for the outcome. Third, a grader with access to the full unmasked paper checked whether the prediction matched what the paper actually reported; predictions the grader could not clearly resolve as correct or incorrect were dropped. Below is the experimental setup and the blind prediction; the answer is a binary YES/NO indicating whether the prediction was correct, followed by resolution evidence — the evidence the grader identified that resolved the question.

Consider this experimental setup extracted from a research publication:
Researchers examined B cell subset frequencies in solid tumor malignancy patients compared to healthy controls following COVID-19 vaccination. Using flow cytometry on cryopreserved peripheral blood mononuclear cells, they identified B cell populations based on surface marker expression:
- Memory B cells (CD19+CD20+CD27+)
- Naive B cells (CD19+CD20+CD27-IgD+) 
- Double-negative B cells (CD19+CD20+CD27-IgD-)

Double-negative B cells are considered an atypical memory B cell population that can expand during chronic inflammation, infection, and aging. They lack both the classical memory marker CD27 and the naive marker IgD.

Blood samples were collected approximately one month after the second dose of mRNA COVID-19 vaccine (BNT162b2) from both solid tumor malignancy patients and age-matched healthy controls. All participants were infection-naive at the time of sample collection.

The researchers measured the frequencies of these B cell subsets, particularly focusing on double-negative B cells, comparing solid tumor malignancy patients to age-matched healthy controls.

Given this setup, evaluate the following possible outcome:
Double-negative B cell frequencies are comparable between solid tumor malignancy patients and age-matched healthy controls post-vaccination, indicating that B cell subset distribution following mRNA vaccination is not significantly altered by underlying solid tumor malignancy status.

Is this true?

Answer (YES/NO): NO